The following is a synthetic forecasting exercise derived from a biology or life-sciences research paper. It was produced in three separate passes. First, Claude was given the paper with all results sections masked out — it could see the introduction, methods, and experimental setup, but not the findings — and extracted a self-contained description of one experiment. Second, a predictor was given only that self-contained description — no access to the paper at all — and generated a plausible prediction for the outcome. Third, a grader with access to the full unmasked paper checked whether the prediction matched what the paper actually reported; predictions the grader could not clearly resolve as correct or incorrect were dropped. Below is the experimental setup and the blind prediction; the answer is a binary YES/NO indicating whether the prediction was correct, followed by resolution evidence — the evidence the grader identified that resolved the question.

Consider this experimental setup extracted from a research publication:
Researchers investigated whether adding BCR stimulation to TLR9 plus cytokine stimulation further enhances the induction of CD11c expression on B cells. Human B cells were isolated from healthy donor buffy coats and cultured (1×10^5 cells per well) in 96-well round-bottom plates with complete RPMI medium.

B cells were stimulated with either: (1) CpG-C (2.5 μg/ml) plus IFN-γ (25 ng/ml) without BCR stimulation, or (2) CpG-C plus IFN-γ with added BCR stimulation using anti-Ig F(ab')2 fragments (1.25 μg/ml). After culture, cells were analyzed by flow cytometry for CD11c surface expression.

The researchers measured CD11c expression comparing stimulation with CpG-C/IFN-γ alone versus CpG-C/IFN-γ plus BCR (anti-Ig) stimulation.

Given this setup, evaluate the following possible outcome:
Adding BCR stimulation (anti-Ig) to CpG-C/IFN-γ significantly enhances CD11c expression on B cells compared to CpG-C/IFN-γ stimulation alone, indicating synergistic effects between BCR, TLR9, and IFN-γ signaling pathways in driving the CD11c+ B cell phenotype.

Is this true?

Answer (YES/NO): YES